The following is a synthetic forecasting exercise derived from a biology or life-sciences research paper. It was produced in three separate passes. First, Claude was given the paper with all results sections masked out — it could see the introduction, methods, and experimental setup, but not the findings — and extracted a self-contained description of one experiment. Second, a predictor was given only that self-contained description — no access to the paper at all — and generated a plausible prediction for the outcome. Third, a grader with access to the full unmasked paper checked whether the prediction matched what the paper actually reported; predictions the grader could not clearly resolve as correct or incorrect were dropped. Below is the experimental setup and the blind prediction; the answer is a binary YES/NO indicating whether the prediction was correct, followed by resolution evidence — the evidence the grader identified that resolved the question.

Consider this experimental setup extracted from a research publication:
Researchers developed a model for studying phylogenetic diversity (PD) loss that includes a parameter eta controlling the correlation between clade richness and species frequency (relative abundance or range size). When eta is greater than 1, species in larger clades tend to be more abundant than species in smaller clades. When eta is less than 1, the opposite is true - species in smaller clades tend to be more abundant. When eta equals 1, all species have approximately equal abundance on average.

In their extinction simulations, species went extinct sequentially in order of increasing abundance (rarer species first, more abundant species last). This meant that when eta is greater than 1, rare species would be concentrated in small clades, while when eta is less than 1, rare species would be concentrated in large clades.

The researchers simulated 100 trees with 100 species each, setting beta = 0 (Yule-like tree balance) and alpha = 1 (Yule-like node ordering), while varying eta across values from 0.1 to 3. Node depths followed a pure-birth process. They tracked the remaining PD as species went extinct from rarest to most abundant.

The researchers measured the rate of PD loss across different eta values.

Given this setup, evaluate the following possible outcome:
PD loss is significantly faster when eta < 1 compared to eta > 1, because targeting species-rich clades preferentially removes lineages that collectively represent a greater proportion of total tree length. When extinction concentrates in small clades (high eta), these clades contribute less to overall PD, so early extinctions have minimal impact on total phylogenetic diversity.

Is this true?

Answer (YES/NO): NO